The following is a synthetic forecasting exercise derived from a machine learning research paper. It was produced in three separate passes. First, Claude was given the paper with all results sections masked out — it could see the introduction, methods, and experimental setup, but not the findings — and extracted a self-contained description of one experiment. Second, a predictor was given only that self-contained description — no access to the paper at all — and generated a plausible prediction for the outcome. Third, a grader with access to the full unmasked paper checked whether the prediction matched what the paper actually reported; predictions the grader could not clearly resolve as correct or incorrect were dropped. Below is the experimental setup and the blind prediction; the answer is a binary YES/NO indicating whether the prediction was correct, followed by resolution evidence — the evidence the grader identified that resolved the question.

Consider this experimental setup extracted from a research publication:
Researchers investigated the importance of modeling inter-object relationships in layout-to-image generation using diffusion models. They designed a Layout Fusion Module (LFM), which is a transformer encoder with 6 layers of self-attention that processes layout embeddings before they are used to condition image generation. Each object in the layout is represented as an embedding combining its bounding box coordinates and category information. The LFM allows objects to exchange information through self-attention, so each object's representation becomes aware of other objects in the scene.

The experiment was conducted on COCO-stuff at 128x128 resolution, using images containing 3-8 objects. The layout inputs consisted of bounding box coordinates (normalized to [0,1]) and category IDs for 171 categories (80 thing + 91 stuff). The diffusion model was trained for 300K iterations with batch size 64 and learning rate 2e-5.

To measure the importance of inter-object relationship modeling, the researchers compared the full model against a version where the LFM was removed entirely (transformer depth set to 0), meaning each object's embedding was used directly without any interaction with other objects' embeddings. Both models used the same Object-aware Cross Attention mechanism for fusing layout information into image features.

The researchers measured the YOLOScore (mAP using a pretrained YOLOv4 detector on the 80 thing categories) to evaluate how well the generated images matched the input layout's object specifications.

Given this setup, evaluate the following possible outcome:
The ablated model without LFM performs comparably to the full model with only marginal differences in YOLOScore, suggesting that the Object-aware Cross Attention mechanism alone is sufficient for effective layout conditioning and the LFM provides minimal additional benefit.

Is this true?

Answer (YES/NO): NO